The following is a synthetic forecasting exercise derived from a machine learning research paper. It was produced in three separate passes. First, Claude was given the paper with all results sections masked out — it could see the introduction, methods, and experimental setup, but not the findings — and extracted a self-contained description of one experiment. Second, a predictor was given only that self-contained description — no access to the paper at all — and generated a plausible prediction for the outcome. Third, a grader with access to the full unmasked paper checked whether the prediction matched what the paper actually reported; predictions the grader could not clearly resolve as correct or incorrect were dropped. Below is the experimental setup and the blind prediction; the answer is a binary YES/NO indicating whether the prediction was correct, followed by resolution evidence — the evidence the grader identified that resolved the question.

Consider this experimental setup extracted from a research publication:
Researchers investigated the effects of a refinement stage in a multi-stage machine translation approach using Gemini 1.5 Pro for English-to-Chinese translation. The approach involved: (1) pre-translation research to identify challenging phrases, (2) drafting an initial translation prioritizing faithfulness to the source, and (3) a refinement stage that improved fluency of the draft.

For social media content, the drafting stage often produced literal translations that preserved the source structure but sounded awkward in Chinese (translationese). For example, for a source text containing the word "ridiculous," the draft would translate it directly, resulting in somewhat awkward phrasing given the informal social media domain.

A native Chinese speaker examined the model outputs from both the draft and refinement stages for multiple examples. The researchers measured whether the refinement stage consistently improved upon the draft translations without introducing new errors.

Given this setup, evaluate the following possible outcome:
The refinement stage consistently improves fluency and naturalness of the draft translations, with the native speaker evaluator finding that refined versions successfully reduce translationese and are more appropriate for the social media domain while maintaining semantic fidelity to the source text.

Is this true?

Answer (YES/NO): NO